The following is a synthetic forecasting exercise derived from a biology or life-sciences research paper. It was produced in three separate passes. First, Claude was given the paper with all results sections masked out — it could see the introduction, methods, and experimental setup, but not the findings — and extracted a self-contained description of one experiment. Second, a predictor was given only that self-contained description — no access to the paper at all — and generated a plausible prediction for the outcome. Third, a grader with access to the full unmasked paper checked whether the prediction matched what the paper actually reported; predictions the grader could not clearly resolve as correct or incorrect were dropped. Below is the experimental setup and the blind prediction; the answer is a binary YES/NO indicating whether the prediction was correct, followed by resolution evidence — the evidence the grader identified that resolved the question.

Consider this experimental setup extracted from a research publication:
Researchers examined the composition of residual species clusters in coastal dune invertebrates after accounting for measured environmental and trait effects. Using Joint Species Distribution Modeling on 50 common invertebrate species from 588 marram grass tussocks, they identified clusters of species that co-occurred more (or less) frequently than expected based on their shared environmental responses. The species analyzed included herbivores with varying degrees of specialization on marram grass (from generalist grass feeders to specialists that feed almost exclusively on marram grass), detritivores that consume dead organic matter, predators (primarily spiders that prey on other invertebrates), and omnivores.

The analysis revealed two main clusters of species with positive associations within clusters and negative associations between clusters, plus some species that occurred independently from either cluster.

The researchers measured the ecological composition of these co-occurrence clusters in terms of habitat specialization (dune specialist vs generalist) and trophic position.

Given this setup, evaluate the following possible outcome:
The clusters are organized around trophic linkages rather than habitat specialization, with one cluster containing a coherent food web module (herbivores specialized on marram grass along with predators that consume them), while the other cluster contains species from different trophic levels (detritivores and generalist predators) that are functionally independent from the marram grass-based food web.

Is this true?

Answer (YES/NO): NO